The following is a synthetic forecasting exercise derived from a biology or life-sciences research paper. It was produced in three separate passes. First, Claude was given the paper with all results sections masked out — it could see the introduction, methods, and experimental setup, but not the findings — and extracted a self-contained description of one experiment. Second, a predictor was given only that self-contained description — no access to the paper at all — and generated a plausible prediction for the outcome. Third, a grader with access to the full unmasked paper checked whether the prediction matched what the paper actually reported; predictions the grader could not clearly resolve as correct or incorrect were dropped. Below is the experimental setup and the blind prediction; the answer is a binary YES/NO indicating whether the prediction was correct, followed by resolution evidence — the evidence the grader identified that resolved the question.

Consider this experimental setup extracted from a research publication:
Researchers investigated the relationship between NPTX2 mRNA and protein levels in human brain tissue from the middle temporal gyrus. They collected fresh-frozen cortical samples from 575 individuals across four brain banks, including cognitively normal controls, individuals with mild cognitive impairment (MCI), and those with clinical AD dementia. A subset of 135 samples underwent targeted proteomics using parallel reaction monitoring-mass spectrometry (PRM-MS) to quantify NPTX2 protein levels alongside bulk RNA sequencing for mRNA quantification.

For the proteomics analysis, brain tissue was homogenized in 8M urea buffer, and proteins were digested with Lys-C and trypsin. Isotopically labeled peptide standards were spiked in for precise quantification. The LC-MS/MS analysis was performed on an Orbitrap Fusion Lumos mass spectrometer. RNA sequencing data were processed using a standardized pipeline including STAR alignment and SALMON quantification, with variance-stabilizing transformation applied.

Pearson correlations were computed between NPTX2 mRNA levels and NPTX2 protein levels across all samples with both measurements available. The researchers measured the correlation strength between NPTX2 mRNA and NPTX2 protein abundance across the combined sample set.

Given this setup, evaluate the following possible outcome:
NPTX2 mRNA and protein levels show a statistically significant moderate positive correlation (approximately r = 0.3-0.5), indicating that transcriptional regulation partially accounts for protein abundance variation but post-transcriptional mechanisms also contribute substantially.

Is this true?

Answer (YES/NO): YES